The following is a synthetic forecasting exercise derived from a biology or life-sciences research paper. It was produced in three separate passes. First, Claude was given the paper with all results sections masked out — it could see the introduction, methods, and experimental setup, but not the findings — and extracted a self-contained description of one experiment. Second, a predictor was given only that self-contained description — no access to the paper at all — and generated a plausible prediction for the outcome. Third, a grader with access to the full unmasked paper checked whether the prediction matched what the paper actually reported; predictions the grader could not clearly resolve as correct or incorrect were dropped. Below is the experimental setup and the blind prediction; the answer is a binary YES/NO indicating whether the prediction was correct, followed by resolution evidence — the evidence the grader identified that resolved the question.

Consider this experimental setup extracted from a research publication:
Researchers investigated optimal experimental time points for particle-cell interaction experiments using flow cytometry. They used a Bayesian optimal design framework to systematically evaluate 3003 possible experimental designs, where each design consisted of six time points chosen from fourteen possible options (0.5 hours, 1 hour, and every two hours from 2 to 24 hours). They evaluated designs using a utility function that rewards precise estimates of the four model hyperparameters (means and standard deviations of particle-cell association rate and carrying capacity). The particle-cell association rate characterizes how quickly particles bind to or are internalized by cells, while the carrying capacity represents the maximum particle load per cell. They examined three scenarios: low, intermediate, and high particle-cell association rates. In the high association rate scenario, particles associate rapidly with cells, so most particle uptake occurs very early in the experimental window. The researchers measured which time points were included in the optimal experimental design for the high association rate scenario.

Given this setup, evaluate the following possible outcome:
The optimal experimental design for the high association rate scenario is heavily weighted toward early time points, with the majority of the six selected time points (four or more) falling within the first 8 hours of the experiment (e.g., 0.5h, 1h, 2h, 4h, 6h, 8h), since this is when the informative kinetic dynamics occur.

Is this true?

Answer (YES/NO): NO